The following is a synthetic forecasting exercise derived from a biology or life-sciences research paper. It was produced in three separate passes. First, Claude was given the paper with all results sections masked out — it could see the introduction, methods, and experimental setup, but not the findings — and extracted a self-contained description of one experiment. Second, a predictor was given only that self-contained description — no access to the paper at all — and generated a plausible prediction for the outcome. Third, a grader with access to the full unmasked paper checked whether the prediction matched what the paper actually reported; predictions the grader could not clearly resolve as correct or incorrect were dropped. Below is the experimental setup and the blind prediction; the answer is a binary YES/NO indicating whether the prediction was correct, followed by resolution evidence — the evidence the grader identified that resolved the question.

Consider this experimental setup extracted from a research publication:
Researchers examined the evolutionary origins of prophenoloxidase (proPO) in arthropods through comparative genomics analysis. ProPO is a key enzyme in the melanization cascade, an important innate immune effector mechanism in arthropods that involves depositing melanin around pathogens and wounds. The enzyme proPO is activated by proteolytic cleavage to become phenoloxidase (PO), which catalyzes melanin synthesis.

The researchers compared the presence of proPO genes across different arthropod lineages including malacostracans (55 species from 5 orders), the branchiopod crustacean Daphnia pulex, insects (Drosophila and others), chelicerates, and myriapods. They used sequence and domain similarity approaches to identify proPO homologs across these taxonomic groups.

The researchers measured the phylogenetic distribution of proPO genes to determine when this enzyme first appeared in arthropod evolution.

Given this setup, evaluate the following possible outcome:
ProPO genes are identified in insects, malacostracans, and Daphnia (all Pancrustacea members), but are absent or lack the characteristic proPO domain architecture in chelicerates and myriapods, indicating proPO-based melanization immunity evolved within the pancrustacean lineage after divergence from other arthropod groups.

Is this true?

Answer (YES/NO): YES